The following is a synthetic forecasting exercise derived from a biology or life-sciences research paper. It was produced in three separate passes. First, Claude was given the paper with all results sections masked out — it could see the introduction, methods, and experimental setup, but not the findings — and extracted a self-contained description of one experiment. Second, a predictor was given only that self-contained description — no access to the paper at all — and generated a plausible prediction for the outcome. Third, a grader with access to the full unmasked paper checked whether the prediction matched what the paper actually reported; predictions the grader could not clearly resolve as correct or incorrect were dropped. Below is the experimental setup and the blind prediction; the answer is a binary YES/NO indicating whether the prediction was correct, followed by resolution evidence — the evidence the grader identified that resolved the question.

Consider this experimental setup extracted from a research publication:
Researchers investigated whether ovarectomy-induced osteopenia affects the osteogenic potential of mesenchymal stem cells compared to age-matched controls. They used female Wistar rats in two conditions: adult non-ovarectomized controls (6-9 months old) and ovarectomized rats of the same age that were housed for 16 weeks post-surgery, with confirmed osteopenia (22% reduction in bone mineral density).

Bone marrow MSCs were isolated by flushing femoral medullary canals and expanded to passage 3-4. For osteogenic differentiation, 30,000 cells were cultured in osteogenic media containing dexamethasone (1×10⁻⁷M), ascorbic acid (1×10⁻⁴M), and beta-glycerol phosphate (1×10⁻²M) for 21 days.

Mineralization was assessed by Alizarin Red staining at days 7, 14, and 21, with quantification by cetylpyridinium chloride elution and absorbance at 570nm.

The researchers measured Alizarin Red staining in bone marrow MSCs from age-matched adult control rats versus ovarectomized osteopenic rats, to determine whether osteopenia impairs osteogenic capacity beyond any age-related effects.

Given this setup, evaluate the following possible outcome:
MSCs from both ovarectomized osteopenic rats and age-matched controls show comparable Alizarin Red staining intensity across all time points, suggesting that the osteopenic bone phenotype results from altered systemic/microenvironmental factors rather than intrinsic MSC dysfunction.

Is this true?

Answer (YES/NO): NO